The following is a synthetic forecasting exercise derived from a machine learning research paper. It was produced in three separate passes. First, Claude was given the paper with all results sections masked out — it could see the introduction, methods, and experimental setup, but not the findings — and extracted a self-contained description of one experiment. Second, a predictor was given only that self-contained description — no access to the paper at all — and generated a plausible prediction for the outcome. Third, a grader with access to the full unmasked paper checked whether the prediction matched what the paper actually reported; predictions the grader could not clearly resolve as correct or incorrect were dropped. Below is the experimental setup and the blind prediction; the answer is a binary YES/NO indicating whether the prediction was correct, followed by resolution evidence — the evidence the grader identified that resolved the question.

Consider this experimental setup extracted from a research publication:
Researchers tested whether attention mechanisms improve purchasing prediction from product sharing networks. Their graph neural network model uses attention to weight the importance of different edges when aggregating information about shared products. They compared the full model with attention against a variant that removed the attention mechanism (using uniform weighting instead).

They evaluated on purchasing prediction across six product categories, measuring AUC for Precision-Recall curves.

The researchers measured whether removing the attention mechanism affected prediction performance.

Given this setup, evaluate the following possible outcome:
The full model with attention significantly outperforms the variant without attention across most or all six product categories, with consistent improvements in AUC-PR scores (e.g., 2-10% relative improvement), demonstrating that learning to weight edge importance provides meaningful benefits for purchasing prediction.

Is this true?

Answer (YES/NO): YES